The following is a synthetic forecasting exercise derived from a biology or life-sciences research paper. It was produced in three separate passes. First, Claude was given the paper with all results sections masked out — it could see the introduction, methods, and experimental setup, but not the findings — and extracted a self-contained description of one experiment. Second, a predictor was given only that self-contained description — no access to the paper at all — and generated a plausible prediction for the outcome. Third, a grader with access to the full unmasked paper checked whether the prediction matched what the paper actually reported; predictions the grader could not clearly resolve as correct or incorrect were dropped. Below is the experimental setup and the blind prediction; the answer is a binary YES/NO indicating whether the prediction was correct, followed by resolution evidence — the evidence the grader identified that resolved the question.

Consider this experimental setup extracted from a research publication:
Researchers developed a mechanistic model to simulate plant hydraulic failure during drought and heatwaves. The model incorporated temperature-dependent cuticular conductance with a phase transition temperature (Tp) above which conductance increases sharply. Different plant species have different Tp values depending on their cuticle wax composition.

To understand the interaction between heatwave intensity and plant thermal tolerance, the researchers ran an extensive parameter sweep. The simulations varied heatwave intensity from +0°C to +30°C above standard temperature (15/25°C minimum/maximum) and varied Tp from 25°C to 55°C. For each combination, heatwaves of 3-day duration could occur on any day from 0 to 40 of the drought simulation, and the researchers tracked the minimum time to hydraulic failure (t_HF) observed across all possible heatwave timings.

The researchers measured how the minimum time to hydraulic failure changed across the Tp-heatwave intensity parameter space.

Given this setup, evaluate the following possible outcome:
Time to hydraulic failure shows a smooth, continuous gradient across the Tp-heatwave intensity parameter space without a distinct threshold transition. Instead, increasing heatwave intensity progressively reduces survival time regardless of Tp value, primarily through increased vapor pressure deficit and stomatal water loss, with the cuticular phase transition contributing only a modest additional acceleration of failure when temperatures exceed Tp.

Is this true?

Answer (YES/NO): NO